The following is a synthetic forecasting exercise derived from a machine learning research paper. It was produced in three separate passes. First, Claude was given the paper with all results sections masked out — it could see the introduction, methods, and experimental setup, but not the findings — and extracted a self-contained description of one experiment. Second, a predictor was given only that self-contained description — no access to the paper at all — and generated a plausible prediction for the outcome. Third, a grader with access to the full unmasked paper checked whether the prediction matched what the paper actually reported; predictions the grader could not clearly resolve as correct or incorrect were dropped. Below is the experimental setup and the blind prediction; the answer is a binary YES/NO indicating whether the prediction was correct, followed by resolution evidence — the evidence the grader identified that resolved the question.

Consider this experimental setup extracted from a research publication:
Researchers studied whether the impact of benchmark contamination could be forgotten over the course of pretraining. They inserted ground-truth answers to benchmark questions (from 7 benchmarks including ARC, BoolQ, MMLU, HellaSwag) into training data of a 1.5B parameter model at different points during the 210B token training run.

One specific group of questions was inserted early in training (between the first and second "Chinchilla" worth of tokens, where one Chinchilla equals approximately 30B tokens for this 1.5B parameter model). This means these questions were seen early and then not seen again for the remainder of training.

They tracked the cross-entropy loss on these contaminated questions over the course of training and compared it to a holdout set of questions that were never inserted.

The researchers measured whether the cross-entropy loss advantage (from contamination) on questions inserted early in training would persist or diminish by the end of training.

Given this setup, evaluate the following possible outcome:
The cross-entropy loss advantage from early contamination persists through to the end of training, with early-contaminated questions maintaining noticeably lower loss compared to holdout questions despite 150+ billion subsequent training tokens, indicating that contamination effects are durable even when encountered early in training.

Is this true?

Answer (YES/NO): NO